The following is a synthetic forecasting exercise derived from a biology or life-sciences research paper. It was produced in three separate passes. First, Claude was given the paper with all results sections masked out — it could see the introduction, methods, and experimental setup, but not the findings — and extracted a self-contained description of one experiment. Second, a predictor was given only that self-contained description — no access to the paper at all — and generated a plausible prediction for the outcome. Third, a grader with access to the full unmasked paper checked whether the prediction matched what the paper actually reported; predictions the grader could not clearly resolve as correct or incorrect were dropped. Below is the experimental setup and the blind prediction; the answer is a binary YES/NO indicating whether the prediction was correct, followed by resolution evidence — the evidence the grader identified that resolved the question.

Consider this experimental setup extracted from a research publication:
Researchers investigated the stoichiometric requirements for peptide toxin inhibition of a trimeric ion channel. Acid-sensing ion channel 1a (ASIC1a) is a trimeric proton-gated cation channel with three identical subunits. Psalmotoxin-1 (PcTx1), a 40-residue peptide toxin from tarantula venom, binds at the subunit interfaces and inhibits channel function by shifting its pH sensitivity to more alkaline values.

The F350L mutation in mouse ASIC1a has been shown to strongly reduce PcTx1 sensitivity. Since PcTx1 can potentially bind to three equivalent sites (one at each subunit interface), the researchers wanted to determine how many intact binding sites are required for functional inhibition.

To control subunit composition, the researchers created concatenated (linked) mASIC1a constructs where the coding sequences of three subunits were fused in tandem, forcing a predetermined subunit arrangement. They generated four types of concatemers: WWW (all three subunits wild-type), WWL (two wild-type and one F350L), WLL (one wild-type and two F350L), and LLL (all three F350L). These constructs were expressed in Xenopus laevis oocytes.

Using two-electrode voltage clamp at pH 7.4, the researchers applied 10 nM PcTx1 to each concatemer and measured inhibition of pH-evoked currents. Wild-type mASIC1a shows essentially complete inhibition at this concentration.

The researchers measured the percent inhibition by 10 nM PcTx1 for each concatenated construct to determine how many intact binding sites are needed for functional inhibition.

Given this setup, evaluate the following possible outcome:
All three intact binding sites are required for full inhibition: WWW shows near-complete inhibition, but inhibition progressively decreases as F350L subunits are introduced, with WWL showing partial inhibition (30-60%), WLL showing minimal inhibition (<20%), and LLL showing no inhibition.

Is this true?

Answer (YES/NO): NO